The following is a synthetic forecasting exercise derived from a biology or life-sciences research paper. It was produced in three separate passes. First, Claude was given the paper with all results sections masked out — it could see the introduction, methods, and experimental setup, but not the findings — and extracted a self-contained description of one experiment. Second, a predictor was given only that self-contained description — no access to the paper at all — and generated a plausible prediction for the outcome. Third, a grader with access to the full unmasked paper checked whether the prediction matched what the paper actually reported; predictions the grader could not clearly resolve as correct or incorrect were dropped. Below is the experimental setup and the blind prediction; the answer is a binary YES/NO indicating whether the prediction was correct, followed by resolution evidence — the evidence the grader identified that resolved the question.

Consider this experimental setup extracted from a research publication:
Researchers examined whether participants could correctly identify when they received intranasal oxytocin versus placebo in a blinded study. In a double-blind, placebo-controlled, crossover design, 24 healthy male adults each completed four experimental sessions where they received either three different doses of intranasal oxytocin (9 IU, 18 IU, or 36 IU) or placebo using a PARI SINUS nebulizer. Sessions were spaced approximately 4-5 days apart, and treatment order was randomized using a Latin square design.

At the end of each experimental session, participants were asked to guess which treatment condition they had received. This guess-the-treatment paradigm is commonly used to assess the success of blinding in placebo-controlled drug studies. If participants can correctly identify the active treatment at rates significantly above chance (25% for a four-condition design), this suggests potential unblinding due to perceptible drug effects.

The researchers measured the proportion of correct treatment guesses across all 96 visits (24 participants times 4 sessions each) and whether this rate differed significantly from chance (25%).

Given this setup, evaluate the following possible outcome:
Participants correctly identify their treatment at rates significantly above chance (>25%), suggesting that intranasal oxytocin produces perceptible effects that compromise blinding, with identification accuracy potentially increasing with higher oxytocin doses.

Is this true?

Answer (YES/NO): NO